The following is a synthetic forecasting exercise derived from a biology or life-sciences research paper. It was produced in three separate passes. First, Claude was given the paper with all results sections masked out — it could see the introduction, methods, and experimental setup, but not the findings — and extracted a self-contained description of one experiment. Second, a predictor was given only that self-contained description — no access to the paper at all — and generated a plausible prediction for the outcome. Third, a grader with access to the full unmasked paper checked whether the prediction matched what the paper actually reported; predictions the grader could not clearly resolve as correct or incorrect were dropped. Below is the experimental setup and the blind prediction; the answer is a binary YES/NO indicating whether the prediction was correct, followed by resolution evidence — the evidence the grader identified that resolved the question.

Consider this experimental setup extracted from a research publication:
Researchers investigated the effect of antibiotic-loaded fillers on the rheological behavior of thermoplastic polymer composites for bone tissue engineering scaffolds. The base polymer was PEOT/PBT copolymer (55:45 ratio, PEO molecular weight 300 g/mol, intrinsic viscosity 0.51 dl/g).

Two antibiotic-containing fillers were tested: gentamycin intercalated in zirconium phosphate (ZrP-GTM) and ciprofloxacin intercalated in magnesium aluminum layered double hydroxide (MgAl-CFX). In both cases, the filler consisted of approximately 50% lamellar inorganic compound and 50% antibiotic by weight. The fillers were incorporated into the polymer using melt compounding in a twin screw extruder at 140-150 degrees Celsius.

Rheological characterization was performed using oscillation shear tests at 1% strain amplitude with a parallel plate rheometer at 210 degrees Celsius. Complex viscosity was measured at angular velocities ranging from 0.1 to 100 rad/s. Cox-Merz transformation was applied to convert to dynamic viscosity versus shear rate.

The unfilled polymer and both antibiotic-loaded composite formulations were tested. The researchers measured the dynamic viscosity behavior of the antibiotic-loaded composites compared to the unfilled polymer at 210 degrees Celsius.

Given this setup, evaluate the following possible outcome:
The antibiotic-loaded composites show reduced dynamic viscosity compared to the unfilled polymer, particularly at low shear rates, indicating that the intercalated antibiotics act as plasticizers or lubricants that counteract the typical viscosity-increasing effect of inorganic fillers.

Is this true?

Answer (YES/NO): NO